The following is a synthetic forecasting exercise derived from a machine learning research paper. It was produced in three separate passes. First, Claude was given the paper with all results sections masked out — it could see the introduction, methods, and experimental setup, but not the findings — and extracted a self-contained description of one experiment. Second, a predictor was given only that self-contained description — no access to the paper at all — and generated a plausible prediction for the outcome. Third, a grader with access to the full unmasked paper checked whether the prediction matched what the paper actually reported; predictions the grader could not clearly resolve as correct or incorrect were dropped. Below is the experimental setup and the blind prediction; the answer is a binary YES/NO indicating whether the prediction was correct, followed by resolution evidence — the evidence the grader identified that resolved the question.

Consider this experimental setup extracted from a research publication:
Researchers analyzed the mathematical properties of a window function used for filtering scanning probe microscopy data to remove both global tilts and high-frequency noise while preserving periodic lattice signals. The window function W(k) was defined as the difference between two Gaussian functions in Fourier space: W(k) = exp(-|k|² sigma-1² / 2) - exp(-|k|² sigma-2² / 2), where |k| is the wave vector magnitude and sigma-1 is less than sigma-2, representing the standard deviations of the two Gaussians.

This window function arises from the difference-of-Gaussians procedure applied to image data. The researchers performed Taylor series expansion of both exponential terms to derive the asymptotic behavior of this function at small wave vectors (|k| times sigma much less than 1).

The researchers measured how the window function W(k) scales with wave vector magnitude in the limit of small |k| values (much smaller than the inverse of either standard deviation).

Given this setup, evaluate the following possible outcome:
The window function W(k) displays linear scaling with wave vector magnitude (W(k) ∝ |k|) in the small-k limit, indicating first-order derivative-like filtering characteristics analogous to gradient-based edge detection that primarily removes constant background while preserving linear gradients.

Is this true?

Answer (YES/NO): NO